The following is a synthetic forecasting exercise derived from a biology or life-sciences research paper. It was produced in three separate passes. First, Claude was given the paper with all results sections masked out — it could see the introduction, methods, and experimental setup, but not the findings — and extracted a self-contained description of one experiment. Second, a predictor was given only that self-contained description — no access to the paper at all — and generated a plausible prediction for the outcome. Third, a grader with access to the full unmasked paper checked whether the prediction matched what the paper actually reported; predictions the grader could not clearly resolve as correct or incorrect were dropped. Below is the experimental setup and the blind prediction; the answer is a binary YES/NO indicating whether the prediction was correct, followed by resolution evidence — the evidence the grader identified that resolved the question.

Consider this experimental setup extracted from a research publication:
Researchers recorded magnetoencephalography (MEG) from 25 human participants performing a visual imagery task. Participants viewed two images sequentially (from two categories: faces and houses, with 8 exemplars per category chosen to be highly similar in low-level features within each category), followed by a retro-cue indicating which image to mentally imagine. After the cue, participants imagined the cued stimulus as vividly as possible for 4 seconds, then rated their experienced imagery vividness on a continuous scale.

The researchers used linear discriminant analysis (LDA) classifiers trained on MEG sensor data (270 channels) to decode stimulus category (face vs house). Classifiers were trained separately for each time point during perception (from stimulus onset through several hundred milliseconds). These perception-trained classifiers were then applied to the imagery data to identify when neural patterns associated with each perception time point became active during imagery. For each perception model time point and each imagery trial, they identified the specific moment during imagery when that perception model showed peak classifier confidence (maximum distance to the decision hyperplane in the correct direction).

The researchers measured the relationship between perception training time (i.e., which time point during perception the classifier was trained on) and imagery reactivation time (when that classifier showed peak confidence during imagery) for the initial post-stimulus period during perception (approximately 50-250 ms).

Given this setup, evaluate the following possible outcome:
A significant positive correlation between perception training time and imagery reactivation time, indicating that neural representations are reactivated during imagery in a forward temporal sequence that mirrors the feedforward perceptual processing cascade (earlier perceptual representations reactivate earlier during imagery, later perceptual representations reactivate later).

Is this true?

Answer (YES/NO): NO